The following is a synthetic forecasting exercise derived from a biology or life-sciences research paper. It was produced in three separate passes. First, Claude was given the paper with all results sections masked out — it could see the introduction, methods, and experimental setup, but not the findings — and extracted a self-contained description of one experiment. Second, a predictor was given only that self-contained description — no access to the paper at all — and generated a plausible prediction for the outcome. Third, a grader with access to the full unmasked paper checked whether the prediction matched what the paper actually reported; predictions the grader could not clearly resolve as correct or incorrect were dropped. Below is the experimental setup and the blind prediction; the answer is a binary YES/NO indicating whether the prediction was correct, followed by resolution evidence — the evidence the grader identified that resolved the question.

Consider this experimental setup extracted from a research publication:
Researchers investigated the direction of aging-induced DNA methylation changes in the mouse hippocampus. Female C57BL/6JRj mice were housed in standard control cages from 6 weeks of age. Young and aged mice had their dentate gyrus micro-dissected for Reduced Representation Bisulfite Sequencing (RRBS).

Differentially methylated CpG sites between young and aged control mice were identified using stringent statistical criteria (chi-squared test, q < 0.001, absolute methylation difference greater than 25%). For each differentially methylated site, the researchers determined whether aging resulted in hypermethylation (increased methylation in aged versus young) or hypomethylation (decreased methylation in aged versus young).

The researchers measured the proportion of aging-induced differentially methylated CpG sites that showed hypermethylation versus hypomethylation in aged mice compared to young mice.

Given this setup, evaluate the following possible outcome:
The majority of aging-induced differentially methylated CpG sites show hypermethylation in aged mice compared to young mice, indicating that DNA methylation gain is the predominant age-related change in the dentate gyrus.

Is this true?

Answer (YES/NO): NO